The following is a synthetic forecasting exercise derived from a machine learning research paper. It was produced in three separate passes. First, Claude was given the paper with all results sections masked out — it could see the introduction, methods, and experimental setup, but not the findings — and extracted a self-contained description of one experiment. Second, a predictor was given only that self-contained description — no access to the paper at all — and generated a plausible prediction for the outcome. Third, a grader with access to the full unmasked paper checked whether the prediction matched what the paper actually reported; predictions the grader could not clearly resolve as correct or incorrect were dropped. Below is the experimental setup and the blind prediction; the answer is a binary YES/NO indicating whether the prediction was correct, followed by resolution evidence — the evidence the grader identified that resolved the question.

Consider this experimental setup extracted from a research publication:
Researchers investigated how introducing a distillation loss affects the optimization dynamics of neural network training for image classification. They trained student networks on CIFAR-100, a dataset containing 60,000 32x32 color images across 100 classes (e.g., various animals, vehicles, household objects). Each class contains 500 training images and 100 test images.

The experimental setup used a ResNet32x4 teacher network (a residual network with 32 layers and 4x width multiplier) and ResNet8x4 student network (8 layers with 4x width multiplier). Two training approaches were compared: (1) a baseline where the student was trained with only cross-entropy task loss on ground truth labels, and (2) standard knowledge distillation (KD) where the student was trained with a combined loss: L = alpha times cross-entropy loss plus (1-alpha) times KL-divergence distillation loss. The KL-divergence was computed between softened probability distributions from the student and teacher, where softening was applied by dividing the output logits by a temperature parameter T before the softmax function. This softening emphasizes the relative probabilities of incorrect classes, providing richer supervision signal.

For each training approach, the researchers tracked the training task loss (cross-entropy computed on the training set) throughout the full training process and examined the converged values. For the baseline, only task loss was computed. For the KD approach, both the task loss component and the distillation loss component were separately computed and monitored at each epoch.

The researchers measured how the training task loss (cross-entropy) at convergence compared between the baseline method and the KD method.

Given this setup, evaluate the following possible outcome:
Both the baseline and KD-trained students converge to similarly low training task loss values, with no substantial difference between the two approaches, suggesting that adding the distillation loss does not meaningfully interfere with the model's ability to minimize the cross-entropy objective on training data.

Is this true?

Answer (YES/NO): NO